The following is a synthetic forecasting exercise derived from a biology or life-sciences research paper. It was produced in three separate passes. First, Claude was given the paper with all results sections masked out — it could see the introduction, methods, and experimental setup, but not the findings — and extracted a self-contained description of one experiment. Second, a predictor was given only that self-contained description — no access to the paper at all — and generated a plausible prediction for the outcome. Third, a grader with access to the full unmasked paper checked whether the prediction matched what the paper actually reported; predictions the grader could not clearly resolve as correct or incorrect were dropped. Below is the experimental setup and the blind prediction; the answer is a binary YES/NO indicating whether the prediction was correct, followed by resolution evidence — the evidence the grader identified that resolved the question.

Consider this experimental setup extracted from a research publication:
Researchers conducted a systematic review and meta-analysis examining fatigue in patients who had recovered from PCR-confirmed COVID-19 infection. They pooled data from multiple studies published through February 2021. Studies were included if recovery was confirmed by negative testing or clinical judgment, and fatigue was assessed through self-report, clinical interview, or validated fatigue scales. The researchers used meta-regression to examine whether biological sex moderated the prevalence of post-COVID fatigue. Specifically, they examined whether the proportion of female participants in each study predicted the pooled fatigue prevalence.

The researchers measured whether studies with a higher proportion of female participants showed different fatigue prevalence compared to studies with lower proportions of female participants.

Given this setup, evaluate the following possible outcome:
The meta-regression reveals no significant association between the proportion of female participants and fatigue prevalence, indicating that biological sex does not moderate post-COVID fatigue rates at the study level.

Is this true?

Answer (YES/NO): YES